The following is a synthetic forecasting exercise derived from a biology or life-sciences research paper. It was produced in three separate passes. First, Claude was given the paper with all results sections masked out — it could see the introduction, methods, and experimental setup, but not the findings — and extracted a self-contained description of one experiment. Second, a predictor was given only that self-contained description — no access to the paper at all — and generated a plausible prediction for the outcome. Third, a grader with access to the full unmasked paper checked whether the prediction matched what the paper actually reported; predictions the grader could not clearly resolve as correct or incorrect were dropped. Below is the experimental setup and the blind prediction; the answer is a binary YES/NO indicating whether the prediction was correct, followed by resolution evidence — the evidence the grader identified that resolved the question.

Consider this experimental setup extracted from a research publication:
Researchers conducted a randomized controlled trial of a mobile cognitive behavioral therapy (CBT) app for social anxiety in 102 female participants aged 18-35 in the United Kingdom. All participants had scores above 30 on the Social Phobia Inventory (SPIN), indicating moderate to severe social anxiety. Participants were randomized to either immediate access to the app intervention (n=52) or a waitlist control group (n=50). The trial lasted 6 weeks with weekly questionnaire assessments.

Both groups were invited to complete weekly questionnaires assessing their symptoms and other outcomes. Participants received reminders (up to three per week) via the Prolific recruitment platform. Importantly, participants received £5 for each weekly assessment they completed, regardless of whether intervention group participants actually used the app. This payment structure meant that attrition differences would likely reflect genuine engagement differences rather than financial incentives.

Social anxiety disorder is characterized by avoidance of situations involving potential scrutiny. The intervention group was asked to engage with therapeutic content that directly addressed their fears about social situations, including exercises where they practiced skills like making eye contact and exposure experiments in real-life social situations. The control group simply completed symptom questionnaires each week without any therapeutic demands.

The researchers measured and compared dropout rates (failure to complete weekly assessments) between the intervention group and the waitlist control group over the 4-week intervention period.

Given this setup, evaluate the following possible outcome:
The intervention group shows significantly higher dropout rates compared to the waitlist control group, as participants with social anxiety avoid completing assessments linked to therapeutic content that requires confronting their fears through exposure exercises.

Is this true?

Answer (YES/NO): NO